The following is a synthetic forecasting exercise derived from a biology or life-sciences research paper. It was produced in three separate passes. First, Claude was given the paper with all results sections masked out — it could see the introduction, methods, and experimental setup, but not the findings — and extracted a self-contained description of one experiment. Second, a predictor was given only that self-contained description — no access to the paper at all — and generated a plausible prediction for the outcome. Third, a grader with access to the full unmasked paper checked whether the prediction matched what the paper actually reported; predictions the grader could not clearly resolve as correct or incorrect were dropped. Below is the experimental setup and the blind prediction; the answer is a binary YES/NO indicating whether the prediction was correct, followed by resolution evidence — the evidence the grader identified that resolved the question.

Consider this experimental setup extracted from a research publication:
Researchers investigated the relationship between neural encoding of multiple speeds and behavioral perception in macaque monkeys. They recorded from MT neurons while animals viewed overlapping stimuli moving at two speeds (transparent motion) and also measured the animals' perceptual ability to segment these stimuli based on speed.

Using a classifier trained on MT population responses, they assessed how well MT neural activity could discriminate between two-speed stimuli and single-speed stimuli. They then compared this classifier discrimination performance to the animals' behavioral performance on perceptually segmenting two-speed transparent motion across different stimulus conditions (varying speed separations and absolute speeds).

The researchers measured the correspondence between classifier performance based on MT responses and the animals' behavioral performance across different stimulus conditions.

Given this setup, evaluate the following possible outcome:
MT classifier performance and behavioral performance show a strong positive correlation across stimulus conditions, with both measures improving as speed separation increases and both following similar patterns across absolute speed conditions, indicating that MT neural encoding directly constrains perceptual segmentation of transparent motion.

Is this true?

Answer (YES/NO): NO